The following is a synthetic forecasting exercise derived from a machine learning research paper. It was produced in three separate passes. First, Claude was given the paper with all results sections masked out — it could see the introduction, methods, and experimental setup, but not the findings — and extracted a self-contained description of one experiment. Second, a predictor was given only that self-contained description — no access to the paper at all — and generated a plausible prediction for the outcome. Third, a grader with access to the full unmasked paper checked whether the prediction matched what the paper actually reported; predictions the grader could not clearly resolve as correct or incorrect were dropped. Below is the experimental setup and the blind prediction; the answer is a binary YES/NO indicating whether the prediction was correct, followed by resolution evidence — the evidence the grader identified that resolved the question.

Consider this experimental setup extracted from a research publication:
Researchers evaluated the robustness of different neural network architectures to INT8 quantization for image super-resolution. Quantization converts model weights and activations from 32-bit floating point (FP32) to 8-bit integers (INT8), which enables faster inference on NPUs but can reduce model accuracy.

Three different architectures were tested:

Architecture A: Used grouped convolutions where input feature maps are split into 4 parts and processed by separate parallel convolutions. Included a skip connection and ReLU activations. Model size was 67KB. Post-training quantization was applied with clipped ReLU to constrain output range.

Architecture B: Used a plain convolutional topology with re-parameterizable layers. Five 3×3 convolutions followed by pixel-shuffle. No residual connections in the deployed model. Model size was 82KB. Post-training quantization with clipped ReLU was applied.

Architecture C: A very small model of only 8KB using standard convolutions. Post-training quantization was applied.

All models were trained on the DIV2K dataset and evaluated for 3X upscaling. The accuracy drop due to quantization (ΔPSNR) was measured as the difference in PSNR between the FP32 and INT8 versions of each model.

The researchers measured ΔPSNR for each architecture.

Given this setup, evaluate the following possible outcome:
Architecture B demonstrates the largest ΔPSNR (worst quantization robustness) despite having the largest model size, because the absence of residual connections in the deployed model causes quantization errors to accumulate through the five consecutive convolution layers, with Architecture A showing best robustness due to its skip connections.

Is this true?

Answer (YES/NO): NO